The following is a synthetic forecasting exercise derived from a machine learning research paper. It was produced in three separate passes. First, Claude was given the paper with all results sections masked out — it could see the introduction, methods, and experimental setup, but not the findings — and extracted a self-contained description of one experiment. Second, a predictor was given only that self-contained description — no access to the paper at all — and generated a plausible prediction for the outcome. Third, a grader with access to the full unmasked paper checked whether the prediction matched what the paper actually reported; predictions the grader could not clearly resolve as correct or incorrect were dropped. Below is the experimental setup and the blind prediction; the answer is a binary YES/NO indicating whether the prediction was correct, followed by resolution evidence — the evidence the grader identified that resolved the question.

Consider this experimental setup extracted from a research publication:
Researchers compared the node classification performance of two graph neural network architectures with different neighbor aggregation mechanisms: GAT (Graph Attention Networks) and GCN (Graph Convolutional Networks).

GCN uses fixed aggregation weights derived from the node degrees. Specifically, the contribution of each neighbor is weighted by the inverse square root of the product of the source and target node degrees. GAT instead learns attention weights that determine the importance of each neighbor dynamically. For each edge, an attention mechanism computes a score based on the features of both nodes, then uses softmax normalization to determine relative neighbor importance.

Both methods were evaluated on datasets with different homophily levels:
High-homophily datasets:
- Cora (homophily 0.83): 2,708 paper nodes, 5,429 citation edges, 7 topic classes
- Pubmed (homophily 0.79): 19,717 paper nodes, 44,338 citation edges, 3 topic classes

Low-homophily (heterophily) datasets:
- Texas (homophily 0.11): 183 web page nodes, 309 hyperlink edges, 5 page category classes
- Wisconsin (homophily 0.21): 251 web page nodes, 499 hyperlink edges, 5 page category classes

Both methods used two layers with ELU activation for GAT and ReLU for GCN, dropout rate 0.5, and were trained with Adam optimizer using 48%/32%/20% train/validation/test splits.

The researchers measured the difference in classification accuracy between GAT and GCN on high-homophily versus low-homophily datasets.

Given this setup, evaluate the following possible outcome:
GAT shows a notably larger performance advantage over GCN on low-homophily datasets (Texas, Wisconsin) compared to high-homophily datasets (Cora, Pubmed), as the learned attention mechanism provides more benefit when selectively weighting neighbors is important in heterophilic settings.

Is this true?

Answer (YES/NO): NO